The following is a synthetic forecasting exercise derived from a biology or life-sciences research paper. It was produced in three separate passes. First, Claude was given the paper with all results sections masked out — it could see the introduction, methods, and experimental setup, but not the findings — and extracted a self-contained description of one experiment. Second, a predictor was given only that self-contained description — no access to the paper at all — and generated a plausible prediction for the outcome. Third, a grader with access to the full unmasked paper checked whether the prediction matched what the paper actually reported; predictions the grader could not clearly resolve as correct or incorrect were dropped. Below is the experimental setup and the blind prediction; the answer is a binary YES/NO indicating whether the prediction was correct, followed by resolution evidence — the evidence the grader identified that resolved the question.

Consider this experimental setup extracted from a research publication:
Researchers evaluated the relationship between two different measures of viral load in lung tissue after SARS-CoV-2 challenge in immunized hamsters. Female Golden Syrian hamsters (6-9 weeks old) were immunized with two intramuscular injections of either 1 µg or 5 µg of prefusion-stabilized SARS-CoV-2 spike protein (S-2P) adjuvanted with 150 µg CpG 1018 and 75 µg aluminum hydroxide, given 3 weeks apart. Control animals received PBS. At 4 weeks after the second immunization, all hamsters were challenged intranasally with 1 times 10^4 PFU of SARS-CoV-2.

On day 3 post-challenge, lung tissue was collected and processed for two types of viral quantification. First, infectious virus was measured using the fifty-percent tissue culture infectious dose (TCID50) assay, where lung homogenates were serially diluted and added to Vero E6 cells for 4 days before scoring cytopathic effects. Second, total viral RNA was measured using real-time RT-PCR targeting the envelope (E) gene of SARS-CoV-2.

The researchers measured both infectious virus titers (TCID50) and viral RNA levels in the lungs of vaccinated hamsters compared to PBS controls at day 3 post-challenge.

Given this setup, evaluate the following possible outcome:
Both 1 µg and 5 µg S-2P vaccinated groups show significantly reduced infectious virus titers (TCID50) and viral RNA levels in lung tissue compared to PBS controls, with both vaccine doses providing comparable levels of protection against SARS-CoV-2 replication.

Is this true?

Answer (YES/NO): YES